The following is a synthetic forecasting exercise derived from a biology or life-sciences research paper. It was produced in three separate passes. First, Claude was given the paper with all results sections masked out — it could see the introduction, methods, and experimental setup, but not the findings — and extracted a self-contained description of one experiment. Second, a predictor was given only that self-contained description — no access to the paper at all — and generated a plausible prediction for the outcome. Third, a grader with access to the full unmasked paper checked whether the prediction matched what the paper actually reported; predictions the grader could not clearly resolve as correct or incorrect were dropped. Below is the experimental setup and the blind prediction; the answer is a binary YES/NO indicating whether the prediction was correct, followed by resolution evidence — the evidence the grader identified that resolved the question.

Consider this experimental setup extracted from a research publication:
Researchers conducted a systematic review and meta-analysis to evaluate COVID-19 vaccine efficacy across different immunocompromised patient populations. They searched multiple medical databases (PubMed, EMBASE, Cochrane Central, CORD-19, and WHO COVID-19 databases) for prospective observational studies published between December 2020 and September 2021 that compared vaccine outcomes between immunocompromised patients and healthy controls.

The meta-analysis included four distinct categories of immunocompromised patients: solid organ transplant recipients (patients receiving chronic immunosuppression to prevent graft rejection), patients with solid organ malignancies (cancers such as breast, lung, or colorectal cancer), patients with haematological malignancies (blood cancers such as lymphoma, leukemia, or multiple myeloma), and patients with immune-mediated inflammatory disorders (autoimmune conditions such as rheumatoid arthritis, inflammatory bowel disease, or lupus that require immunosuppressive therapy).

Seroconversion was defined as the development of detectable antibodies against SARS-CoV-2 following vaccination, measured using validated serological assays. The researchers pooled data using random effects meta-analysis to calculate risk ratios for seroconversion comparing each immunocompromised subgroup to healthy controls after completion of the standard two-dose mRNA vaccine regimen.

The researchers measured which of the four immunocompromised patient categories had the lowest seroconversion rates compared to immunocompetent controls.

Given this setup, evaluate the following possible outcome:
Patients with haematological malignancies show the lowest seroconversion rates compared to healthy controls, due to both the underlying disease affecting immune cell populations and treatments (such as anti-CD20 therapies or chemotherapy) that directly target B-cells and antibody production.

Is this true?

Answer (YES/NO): NO